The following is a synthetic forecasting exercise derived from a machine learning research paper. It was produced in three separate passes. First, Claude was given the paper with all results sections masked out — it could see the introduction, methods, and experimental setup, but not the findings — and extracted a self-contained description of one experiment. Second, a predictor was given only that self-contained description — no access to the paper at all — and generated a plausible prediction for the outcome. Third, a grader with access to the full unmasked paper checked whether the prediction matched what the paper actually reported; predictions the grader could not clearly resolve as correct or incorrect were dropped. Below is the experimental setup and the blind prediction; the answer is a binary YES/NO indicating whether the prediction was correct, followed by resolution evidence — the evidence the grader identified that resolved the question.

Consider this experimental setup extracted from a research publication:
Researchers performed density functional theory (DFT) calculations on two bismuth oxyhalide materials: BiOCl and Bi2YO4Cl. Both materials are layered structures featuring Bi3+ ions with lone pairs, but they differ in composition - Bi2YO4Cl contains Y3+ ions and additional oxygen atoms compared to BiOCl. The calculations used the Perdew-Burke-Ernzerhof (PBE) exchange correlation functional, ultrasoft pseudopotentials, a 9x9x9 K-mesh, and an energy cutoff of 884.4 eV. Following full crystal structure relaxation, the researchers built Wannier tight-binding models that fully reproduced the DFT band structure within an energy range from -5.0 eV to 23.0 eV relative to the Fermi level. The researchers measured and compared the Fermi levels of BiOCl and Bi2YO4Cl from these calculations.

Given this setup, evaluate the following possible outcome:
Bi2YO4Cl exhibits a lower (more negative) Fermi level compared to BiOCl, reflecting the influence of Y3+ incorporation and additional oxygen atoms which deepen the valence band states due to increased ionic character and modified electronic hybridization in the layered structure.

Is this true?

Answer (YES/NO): NO